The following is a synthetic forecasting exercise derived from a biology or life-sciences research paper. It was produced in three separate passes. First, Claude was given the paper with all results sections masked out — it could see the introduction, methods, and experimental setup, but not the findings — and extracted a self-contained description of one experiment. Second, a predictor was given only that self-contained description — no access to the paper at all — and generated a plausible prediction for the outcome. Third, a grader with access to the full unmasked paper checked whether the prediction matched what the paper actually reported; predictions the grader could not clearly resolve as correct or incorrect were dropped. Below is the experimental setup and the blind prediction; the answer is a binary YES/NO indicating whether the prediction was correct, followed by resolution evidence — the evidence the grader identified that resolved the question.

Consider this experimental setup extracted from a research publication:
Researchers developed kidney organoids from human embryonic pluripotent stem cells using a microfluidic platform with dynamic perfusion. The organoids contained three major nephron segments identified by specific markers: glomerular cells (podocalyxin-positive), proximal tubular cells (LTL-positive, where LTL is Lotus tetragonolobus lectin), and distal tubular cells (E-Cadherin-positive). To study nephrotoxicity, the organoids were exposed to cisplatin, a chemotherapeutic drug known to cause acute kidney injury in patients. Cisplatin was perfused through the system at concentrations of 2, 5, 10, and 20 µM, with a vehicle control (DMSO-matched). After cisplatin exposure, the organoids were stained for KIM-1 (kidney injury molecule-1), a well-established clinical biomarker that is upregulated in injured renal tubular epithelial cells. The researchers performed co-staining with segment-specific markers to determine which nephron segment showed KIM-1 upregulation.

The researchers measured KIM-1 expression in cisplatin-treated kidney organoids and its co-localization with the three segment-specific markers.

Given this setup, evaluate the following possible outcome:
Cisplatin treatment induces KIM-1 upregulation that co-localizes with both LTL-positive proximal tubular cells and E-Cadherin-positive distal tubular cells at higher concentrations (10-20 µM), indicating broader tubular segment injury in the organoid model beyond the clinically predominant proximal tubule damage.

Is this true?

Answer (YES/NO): NO